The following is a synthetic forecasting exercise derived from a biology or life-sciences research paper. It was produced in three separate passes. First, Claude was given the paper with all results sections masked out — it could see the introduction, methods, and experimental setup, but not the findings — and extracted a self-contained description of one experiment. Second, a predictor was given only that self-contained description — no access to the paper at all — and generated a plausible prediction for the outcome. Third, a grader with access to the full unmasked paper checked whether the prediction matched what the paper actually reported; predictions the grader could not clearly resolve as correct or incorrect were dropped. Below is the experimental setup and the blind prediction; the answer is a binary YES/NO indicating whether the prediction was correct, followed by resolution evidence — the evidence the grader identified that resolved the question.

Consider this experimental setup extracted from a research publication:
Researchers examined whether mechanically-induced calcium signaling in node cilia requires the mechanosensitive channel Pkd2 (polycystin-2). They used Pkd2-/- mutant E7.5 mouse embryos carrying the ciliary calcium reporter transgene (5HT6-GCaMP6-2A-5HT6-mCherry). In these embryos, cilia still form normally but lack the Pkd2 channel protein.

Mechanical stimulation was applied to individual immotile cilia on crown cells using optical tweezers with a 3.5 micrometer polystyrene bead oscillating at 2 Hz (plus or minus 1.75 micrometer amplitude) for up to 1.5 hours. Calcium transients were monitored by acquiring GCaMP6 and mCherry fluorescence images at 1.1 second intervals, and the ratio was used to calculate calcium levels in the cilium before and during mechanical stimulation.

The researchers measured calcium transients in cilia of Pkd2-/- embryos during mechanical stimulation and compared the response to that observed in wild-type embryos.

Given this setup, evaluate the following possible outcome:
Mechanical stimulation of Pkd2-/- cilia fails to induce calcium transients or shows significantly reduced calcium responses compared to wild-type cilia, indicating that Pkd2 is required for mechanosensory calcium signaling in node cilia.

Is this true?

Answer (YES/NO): YES